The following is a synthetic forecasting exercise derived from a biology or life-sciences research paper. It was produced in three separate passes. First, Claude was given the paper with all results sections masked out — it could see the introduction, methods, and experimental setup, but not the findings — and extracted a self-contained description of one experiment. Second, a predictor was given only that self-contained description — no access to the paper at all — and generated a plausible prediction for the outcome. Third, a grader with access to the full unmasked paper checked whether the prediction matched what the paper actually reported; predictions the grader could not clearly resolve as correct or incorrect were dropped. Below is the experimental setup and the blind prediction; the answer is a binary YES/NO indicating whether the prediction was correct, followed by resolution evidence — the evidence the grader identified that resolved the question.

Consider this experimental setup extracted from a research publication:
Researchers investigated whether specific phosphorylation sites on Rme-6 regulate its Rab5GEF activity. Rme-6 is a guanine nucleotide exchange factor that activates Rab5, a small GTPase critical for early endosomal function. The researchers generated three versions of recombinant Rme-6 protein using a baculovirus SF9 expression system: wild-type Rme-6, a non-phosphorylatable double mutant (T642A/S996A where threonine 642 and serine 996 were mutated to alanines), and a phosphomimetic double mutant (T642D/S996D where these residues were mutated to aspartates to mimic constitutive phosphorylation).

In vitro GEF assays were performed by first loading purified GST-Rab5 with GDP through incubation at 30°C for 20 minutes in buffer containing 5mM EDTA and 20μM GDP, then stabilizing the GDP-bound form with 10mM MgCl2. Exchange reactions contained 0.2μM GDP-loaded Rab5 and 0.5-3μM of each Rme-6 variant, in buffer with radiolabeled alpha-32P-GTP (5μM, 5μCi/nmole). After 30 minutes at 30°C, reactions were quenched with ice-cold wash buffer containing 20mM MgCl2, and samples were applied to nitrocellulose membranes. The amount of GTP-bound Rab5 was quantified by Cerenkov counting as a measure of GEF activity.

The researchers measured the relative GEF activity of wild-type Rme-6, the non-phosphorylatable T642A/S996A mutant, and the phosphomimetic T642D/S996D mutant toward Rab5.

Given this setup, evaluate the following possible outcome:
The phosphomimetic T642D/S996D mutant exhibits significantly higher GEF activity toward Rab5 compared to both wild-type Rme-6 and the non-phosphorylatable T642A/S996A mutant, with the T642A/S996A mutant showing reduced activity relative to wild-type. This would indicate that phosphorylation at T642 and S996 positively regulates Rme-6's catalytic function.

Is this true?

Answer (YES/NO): NO